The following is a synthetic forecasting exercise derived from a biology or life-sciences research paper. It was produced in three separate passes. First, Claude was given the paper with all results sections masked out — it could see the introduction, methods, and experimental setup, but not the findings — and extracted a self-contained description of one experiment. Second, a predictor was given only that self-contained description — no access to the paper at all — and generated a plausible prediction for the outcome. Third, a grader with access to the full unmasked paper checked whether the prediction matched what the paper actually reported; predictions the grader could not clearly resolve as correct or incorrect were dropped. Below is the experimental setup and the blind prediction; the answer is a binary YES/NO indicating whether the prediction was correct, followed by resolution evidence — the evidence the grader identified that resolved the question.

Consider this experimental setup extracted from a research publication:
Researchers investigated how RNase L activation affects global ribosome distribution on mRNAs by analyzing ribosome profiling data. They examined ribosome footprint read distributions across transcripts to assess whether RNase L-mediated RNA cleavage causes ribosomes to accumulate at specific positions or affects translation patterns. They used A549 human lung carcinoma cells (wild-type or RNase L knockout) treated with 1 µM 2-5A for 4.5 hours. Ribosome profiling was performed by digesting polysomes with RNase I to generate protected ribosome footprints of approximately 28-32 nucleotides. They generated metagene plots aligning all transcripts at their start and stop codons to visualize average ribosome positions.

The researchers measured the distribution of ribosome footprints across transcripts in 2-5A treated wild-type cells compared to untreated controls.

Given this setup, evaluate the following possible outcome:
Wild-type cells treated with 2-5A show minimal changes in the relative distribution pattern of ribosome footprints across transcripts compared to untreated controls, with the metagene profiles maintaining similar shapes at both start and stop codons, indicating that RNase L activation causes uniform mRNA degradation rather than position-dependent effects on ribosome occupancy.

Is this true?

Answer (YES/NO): NO